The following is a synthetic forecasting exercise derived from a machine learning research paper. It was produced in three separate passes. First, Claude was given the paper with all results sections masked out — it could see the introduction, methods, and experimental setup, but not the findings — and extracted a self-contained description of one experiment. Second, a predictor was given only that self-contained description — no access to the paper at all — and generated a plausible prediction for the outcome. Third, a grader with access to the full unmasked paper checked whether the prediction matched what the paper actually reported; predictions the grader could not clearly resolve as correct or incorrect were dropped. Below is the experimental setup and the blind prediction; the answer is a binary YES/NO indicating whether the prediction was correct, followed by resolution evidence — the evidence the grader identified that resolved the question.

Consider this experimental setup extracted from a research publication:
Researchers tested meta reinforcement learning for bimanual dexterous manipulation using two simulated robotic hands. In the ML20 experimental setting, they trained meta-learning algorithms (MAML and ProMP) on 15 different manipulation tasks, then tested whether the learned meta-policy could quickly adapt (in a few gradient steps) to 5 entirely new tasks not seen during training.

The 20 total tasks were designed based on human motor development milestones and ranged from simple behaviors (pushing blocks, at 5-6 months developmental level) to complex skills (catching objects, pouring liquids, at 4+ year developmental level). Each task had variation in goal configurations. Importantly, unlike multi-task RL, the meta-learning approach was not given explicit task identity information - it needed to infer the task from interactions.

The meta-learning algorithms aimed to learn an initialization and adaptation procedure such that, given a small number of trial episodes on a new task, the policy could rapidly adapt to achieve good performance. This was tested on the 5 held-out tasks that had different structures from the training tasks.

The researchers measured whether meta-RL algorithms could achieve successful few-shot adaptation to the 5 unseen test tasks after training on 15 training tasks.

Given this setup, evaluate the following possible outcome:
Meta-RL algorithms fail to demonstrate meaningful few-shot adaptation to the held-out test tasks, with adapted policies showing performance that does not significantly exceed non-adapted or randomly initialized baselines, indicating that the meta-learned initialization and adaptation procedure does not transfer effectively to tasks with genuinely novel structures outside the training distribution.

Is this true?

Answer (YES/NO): YES